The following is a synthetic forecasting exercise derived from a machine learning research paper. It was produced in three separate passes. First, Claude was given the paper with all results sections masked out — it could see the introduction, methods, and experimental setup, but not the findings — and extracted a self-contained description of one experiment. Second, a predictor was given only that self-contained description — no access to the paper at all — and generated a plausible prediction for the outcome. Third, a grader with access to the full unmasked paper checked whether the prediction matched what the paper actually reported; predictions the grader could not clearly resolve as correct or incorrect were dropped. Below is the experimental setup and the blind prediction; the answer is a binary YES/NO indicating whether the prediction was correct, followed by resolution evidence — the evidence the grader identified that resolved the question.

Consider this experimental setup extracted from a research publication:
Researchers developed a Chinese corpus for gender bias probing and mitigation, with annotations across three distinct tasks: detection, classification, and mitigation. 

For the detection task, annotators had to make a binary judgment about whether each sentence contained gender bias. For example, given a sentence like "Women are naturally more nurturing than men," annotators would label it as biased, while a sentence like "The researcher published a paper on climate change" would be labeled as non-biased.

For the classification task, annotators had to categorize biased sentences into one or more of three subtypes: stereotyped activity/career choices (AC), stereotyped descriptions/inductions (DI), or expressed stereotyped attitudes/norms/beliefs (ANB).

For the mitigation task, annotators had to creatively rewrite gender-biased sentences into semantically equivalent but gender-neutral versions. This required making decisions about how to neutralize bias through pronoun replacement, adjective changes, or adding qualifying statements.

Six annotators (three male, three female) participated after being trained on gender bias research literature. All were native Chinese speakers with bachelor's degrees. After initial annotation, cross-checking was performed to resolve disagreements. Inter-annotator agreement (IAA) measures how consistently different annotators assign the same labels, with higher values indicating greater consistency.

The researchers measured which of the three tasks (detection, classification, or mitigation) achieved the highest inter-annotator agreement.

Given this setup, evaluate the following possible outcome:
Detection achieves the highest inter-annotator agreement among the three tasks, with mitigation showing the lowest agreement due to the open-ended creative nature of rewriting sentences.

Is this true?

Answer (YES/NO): NO